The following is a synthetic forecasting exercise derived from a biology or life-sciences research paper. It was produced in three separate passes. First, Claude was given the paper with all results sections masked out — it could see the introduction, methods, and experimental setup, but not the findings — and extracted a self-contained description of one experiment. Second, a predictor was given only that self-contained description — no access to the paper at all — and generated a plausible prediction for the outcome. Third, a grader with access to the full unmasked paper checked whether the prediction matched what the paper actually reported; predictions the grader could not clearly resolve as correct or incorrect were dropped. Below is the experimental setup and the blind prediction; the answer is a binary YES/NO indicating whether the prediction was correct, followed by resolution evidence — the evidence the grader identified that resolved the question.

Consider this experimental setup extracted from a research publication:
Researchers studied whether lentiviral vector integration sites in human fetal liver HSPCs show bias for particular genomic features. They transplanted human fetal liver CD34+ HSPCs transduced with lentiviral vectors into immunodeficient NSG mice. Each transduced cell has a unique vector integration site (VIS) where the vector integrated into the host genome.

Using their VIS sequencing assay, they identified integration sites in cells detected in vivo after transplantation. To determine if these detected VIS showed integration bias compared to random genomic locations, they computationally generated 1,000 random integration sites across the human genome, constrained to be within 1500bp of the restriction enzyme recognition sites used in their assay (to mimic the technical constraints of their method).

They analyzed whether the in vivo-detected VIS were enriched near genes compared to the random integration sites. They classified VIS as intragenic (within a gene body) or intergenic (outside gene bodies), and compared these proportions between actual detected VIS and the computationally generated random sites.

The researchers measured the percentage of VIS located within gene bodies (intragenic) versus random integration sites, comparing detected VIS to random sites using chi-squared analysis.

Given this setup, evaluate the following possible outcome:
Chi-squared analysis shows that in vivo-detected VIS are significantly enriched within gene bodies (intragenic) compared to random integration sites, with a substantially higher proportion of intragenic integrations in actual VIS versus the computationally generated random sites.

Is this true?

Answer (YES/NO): NO